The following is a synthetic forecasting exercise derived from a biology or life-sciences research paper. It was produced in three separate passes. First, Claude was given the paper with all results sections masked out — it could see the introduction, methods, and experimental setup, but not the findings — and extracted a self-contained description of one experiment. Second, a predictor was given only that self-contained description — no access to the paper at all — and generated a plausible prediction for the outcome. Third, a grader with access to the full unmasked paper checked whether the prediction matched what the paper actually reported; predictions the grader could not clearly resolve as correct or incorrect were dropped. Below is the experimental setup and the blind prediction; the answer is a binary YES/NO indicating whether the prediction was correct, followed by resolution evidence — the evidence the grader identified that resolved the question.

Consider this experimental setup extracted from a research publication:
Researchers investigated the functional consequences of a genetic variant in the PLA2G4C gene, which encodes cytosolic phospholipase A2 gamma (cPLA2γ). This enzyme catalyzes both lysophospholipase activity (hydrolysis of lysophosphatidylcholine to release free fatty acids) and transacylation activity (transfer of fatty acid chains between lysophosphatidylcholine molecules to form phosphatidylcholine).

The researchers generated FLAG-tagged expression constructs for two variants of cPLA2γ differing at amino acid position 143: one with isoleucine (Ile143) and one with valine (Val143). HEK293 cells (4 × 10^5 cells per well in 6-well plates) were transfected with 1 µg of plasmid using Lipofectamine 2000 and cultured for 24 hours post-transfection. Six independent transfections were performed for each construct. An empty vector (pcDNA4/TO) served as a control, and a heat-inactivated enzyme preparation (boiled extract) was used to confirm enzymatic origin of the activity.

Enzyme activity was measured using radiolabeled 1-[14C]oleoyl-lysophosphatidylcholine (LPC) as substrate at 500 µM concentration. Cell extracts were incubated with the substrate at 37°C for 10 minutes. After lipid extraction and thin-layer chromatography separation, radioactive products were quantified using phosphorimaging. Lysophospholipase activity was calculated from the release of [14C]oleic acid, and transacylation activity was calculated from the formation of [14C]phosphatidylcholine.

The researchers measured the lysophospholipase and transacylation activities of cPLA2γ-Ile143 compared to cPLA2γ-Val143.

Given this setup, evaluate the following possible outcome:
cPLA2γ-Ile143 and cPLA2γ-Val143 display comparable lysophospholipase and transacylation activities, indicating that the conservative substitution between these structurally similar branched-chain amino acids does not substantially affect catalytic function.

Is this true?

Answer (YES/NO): NO